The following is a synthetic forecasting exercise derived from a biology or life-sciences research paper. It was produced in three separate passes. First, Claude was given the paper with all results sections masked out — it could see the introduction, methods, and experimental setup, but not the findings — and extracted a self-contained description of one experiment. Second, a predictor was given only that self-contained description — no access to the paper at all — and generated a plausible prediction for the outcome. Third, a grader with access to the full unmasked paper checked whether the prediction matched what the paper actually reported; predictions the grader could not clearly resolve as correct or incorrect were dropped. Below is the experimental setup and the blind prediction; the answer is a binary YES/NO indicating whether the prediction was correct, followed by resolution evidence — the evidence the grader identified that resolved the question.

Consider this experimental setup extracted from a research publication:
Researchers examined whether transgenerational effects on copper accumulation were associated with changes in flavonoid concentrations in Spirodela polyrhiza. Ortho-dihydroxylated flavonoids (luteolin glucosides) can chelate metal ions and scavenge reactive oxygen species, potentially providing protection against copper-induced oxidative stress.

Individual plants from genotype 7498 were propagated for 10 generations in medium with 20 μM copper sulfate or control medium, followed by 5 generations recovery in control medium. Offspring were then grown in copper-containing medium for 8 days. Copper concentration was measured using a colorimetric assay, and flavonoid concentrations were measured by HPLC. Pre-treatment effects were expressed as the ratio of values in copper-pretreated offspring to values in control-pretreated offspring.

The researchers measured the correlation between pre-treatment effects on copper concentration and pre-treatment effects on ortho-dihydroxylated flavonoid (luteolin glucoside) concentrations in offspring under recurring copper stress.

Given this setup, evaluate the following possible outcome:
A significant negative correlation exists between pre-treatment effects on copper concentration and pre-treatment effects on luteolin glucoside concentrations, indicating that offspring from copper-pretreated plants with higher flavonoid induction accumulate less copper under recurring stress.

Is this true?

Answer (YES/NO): NO